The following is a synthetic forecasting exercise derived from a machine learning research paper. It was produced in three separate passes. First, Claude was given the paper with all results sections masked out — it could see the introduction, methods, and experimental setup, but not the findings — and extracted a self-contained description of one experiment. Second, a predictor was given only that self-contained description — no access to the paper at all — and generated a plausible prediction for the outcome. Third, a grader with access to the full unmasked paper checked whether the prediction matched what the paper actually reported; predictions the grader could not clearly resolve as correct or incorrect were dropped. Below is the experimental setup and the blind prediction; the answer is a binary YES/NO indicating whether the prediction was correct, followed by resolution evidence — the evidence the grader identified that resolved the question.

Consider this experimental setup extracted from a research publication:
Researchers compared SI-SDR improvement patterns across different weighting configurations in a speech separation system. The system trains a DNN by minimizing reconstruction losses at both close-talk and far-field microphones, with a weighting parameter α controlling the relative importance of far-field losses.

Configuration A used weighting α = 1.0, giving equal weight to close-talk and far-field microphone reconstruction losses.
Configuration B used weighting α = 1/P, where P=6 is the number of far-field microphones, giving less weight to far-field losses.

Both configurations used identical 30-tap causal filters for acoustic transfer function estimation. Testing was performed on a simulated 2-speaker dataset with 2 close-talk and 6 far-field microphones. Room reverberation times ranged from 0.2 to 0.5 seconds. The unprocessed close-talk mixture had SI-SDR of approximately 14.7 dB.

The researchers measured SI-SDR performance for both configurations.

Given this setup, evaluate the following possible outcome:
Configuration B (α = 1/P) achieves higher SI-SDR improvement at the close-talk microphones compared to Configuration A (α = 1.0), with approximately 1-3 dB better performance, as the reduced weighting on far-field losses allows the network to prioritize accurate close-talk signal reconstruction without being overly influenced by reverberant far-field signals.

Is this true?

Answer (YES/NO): YES